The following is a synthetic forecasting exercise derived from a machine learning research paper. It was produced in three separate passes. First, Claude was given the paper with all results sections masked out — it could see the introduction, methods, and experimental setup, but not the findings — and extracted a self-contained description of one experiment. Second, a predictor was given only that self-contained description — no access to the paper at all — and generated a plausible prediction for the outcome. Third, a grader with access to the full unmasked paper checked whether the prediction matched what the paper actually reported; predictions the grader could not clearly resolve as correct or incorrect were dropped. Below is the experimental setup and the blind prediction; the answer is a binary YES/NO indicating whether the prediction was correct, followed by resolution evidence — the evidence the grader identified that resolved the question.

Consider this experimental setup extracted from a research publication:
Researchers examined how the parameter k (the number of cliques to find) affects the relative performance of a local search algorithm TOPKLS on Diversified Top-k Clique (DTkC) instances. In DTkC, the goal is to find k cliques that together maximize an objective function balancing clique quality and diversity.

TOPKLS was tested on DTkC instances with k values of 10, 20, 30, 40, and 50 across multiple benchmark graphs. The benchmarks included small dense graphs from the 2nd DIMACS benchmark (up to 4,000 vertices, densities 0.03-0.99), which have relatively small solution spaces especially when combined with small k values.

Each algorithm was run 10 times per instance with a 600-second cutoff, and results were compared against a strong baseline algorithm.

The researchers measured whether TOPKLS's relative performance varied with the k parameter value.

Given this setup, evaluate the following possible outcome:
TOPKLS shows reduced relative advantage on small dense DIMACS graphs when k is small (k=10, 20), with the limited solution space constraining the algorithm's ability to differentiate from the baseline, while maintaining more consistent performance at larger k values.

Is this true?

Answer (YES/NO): NO